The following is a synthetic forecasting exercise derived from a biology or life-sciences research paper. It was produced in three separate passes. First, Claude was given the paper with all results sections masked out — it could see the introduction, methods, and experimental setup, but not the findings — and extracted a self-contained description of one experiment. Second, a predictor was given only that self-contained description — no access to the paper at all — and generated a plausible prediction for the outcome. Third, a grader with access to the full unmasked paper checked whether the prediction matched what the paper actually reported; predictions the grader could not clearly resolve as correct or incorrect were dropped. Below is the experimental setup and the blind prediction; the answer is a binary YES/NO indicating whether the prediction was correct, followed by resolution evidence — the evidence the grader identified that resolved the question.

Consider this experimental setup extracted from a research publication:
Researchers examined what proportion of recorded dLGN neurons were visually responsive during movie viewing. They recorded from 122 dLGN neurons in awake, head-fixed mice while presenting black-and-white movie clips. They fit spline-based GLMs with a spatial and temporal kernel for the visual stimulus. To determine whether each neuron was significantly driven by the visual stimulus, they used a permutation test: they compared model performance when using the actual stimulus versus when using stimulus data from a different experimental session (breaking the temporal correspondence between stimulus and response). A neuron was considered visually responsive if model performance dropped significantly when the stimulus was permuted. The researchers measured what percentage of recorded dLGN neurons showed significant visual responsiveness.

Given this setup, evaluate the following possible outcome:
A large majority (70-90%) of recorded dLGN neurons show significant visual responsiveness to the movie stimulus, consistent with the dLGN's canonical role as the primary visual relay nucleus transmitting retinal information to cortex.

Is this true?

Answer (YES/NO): YES